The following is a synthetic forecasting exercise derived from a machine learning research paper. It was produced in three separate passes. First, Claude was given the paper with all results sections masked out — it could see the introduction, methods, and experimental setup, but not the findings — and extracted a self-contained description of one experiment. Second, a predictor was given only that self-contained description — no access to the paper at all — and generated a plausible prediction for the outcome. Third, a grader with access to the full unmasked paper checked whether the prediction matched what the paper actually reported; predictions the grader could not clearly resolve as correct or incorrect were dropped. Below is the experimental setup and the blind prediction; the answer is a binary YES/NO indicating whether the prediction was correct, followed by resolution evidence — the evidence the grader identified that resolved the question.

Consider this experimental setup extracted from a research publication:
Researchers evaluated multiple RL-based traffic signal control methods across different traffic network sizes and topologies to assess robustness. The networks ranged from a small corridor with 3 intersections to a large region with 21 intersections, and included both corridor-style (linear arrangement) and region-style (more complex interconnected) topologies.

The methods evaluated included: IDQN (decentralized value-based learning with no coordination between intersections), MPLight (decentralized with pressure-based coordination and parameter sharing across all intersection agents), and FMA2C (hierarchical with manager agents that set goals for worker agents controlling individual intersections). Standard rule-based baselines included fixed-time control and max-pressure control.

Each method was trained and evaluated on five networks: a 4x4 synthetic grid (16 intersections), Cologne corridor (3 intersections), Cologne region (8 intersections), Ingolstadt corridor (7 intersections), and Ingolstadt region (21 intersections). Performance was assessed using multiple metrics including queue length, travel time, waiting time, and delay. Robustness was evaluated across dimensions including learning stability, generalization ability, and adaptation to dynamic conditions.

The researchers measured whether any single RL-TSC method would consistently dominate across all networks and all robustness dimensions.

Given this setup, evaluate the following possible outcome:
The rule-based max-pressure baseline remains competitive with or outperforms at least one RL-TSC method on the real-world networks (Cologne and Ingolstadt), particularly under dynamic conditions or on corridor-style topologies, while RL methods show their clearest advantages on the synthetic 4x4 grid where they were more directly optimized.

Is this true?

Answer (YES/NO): NO